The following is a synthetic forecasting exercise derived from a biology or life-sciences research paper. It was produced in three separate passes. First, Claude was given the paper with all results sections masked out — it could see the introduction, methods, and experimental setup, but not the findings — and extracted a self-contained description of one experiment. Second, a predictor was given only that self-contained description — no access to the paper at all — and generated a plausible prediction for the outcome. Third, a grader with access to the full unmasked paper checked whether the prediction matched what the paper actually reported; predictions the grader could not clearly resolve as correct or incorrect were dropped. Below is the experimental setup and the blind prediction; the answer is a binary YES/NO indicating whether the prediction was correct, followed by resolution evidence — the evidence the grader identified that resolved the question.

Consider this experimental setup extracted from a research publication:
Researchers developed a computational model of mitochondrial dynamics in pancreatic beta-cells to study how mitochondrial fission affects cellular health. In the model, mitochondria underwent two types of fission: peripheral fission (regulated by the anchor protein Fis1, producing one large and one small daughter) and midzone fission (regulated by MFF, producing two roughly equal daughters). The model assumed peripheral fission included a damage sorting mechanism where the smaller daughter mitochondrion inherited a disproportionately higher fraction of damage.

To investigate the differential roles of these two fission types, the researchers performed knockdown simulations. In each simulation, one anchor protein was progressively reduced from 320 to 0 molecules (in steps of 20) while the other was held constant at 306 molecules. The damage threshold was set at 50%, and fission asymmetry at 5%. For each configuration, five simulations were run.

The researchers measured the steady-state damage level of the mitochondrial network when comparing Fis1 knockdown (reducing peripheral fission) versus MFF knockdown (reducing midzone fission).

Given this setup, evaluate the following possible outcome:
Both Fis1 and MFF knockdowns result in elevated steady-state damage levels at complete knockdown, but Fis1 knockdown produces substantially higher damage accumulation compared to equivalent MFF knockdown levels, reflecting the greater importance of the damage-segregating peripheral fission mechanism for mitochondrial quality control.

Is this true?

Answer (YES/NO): NO